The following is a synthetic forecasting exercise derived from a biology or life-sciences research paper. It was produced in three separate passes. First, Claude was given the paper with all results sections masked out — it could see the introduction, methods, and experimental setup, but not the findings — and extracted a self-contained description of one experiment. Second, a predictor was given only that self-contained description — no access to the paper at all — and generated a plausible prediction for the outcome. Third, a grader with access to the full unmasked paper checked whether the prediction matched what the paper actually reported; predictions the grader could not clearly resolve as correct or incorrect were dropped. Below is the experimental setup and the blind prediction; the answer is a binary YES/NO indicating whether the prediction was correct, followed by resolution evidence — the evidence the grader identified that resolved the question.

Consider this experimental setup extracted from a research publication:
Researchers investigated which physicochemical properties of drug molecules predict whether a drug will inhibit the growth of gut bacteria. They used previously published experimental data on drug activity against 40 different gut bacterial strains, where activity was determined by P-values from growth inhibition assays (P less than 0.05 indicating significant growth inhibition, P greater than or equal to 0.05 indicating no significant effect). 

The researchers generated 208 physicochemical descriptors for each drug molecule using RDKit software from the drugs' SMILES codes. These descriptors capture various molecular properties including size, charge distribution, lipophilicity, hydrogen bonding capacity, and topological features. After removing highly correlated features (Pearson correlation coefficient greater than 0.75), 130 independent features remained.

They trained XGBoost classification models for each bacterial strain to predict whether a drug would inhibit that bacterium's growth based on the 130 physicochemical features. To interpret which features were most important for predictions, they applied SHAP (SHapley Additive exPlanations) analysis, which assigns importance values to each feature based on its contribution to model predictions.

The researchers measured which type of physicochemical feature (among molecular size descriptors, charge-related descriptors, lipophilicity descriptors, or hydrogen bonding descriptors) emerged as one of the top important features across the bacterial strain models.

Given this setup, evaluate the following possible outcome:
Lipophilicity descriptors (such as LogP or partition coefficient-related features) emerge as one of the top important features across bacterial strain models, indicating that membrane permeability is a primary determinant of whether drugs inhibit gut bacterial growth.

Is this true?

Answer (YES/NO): NO